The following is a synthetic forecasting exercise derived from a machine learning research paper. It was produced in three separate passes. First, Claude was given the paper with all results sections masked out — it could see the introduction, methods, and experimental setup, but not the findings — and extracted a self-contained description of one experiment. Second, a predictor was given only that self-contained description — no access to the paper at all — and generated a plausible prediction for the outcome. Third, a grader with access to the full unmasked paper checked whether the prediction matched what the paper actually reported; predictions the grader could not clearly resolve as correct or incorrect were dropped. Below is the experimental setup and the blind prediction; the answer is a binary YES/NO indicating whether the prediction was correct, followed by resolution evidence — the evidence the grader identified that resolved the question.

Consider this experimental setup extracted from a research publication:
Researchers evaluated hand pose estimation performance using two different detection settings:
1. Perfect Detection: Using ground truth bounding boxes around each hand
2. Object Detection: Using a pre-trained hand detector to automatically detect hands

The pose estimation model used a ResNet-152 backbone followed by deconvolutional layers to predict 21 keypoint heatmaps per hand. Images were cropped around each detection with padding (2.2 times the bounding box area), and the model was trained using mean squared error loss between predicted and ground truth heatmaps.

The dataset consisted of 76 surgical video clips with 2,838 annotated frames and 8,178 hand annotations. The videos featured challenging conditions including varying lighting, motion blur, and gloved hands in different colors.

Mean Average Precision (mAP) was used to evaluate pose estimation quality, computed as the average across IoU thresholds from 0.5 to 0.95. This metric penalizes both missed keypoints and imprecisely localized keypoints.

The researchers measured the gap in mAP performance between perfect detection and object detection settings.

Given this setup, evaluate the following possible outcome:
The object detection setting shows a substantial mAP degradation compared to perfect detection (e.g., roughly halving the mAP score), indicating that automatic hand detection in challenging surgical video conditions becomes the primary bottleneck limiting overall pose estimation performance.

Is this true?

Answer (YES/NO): NO